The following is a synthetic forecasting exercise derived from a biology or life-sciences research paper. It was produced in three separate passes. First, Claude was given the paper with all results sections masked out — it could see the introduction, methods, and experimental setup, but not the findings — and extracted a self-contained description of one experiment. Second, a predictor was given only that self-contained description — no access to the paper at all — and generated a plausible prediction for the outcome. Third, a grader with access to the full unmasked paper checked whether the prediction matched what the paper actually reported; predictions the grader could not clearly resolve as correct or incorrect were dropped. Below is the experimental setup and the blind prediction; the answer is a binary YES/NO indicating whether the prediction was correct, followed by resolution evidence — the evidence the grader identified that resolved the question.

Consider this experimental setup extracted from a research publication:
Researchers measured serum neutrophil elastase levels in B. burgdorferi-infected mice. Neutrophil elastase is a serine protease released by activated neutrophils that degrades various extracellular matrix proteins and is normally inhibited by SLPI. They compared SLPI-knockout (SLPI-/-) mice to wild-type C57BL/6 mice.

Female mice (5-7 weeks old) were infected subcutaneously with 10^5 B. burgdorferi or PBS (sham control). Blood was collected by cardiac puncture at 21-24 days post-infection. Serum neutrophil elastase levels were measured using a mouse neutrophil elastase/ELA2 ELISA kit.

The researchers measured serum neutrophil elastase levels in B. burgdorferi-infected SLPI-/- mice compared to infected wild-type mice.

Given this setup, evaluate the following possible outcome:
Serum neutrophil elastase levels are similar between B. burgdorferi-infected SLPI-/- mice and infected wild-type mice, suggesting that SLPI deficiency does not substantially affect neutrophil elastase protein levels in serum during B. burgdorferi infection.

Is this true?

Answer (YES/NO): NO